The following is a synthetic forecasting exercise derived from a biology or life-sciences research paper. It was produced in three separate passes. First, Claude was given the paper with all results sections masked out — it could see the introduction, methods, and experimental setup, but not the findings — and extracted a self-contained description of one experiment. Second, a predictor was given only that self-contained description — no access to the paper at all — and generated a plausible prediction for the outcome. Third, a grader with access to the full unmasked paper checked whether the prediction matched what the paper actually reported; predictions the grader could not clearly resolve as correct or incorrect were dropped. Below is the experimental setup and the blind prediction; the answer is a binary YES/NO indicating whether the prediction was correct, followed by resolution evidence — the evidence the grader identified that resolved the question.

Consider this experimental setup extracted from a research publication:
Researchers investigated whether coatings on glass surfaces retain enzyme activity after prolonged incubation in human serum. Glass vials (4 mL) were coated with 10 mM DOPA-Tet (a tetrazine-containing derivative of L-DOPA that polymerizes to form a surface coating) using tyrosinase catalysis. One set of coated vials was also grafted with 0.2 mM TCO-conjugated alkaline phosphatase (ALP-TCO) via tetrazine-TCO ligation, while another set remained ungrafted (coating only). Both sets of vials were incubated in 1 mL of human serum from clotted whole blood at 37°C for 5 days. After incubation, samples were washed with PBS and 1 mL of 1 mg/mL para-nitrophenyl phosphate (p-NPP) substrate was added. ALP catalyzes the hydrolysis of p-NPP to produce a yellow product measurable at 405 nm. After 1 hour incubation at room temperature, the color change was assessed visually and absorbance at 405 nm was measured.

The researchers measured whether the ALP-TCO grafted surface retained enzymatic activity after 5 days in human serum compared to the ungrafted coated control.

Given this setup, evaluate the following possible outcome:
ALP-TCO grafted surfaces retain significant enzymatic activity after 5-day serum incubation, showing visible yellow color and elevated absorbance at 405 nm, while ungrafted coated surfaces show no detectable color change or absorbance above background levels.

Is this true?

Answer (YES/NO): YES